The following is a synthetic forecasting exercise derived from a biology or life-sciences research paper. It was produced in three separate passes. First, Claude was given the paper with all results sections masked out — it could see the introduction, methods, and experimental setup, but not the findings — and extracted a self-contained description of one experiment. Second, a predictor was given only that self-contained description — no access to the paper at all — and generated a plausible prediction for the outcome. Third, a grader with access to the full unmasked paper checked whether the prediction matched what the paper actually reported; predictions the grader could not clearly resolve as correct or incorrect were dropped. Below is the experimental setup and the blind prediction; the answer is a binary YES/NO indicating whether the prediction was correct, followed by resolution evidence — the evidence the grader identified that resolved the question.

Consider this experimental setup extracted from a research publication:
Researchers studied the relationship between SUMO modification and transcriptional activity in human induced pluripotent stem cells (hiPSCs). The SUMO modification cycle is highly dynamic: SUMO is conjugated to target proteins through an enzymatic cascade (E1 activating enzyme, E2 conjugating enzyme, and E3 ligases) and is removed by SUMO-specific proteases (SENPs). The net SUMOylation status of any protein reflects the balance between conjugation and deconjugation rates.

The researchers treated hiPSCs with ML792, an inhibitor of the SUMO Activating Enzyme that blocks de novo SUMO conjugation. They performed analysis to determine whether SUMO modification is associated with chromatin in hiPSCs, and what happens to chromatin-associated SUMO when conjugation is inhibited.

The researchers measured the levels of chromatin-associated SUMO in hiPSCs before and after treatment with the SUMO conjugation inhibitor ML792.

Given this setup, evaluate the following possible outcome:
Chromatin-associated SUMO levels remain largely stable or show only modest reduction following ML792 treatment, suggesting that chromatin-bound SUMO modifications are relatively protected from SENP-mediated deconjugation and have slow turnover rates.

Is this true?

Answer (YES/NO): NO